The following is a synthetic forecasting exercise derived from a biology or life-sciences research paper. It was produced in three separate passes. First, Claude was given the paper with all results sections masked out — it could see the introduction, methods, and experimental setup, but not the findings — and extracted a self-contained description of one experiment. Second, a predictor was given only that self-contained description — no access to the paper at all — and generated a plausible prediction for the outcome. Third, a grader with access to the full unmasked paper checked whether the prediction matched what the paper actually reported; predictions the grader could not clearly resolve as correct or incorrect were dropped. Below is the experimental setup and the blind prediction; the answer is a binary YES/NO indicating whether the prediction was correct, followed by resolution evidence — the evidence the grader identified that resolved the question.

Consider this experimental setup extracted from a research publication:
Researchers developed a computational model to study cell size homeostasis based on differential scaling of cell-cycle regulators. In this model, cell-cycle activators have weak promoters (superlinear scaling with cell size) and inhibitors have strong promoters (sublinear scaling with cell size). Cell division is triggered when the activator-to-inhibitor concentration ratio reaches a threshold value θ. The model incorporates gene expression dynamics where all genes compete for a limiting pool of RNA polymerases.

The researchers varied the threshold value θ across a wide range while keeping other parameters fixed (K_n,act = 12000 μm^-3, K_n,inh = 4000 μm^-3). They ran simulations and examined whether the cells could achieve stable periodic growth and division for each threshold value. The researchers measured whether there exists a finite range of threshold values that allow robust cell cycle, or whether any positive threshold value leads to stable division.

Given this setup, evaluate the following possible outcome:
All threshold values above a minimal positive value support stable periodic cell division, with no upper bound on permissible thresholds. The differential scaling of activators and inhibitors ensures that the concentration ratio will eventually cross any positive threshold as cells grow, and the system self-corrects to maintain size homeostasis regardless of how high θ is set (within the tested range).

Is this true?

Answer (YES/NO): NO